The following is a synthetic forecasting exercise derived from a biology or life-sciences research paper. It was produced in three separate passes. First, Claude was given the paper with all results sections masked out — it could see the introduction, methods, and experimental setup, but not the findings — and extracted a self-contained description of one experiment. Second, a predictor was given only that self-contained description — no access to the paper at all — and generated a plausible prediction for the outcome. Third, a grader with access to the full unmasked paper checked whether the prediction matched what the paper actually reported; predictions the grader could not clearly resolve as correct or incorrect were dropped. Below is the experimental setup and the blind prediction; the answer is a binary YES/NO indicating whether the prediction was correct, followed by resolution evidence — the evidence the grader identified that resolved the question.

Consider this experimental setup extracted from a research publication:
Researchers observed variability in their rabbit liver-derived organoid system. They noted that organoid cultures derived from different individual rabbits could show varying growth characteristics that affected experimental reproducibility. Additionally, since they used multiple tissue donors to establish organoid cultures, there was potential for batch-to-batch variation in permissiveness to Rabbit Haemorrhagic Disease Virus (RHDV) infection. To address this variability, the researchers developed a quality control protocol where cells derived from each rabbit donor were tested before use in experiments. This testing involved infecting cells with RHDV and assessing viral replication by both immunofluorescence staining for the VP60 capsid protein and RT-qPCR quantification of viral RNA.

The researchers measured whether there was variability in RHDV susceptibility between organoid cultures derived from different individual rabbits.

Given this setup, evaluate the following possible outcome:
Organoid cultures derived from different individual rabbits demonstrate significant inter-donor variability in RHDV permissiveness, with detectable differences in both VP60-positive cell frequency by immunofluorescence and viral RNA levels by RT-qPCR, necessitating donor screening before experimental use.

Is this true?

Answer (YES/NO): YES